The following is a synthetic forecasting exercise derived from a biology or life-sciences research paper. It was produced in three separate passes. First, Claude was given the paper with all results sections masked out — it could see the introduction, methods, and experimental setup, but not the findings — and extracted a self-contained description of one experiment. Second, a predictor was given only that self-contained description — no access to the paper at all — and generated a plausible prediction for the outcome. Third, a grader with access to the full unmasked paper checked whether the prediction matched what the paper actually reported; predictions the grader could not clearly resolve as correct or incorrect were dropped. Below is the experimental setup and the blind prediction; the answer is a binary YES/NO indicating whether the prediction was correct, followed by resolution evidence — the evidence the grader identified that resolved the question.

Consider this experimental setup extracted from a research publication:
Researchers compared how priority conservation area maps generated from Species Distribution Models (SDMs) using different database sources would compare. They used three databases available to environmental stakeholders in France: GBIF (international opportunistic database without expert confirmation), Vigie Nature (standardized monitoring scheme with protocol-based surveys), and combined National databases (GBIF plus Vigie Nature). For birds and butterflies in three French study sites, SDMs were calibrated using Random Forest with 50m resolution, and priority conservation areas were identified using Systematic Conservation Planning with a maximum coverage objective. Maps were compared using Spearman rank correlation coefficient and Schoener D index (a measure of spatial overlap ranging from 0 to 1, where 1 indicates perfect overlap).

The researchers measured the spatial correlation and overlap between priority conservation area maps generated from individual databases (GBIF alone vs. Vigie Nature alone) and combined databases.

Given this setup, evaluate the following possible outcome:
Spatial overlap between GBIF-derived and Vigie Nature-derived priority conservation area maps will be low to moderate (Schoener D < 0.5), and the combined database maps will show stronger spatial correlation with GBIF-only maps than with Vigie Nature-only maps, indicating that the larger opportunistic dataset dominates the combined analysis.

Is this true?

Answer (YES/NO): NO